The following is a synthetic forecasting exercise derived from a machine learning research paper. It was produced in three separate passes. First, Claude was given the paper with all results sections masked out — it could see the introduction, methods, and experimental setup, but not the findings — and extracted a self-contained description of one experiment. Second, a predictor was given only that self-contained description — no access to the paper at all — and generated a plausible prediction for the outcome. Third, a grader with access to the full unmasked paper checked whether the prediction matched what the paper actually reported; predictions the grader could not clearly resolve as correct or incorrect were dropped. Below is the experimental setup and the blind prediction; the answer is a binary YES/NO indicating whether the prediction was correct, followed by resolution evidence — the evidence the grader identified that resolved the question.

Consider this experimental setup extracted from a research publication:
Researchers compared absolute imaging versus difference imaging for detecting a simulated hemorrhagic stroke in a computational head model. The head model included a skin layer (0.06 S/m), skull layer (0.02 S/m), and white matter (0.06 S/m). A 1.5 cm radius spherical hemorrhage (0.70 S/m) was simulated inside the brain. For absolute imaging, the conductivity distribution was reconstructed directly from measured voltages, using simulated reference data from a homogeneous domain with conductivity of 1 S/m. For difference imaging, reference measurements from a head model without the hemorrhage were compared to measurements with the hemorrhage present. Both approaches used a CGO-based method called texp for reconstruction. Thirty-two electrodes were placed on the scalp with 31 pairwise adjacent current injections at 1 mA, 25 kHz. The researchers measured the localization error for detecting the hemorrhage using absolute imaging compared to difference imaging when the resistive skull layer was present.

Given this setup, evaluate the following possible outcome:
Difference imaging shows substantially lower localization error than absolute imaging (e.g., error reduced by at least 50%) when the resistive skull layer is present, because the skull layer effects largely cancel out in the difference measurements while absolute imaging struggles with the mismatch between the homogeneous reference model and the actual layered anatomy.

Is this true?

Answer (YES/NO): NO